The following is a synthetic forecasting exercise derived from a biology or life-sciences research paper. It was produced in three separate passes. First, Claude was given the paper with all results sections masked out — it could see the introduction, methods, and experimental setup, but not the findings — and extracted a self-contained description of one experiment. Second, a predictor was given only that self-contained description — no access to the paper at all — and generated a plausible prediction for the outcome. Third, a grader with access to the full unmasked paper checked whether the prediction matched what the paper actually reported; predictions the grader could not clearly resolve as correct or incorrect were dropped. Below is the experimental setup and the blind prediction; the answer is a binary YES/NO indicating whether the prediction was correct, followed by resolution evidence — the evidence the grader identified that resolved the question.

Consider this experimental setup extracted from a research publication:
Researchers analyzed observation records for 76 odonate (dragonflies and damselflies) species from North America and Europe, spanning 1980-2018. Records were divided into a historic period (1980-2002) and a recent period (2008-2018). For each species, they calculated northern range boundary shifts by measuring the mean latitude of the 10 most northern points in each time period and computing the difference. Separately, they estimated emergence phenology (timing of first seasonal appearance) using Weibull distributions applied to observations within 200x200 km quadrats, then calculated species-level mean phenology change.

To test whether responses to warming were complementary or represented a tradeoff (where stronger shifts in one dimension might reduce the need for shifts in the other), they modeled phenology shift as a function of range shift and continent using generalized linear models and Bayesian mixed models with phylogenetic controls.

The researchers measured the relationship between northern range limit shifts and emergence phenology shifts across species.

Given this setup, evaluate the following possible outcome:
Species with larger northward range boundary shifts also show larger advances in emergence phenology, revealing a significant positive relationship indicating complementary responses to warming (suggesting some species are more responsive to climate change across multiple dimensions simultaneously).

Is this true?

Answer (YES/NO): YES